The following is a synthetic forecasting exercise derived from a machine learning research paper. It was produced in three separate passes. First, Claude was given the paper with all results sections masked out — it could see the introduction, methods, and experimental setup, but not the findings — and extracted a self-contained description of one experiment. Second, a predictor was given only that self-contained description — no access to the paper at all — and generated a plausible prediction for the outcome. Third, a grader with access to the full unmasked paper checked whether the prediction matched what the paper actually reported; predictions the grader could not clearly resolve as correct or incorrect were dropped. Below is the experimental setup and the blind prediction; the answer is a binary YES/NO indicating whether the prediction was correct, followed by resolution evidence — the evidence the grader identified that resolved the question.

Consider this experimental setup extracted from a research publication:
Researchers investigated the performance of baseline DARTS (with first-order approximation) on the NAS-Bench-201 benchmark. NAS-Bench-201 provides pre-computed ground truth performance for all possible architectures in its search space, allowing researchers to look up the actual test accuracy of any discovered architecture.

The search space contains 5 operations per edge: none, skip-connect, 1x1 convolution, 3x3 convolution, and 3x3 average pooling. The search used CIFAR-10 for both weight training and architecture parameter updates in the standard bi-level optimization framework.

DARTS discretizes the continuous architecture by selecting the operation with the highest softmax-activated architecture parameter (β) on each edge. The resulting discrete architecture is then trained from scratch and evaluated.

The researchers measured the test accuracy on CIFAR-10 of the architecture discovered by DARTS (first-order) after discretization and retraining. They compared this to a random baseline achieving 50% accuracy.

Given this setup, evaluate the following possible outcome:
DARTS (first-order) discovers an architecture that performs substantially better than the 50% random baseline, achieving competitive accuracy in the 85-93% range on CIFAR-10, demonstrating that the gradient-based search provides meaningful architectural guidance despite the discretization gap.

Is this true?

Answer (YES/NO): NO